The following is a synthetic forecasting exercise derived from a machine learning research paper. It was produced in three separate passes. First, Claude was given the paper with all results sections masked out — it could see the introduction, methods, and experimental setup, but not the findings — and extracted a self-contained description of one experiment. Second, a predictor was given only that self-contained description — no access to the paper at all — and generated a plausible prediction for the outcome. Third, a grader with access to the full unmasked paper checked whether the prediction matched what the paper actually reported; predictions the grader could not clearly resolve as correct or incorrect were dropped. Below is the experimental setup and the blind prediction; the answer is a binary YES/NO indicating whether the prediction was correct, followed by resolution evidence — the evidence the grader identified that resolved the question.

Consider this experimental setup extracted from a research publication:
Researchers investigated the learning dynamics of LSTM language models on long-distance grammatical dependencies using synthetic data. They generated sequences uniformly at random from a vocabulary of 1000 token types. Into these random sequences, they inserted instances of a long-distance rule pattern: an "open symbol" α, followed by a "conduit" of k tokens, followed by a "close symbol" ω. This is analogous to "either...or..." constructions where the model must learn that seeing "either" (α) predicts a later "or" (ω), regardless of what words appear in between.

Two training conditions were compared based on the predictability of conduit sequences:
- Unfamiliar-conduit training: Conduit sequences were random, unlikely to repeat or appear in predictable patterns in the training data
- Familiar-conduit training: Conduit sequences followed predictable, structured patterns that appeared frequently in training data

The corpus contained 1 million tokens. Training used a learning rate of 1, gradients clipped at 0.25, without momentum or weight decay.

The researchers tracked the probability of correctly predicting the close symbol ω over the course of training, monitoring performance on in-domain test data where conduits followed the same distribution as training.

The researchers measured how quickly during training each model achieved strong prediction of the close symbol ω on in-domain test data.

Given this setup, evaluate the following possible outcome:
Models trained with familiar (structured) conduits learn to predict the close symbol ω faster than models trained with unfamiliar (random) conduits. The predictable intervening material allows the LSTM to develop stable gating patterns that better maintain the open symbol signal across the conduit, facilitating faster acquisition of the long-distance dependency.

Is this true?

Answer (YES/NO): YES